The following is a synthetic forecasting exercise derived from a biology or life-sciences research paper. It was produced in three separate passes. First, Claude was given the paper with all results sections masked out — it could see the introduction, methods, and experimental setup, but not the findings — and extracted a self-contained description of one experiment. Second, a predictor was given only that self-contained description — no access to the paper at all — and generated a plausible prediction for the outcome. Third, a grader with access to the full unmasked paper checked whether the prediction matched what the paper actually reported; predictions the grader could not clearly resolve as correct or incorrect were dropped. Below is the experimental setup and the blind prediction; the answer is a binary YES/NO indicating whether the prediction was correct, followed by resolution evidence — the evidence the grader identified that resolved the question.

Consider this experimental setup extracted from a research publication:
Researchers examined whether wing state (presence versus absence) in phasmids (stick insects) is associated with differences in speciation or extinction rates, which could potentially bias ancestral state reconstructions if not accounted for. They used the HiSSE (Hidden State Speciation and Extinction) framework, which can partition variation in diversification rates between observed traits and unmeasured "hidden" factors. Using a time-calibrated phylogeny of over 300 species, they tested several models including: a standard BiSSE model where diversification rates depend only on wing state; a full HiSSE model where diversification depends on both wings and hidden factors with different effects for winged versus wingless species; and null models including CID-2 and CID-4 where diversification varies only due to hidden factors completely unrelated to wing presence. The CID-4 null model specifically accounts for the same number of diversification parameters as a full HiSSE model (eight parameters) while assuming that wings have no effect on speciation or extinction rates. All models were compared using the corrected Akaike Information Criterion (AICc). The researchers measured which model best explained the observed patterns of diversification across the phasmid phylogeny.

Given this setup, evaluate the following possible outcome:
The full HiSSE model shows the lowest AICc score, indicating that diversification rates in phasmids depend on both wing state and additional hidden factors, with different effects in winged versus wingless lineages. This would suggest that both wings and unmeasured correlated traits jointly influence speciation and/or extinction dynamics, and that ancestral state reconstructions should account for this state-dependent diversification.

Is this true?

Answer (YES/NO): NO